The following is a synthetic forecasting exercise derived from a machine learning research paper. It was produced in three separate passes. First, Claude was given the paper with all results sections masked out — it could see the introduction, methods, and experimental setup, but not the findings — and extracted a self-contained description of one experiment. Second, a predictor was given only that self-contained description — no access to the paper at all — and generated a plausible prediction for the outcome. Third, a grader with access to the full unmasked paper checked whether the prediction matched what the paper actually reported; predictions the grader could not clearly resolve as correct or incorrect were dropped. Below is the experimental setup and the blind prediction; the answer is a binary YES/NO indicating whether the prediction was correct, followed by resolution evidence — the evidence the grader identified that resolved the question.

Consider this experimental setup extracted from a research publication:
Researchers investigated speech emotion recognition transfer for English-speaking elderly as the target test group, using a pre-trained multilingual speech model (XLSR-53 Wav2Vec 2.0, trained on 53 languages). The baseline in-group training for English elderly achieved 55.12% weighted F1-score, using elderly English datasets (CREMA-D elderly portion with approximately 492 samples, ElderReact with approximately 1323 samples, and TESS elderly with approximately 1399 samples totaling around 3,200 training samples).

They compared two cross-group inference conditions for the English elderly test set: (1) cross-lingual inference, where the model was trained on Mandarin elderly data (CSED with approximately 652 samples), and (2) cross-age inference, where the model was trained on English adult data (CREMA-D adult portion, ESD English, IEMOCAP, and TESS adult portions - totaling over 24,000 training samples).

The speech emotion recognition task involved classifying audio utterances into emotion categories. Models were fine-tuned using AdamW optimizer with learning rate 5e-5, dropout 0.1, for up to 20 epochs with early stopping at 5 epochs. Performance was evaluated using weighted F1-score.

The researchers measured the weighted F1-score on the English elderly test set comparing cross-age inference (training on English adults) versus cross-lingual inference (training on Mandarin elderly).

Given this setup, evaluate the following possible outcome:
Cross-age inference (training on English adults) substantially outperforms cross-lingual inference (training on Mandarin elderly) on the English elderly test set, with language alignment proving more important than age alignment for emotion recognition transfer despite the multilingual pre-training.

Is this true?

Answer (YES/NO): YES